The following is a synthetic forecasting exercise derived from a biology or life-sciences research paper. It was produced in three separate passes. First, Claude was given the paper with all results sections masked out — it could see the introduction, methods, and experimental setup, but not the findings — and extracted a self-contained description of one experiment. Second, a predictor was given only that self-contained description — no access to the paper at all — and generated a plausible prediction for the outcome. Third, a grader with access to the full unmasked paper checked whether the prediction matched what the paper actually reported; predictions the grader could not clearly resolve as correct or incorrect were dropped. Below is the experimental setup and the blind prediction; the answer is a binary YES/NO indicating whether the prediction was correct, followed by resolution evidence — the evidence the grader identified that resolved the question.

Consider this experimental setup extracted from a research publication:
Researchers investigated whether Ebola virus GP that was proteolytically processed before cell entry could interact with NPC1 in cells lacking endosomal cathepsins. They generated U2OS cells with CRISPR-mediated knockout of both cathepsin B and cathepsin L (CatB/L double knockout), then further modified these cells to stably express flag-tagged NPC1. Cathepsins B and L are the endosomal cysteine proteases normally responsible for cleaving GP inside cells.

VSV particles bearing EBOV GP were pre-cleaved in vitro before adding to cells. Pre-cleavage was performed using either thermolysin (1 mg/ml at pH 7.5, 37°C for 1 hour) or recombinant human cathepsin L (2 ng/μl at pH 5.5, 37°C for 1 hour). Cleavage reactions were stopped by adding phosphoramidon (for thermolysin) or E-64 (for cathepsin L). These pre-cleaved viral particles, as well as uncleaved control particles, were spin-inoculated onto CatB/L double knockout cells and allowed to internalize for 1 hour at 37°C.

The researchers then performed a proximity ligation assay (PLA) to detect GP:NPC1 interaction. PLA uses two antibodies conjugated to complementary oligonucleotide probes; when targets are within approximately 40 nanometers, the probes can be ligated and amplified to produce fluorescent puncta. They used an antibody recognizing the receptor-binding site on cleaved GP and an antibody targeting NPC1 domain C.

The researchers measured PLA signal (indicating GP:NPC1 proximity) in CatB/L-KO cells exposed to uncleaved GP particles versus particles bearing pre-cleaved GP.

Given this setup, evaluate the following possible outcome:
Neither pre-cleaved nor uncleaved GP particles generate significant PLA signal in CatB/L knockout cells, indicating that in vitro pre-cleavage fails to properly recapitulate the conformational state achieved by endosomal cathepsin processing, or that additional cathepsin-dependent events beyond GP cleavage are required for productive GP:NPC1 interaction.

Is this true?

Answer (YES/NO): NO